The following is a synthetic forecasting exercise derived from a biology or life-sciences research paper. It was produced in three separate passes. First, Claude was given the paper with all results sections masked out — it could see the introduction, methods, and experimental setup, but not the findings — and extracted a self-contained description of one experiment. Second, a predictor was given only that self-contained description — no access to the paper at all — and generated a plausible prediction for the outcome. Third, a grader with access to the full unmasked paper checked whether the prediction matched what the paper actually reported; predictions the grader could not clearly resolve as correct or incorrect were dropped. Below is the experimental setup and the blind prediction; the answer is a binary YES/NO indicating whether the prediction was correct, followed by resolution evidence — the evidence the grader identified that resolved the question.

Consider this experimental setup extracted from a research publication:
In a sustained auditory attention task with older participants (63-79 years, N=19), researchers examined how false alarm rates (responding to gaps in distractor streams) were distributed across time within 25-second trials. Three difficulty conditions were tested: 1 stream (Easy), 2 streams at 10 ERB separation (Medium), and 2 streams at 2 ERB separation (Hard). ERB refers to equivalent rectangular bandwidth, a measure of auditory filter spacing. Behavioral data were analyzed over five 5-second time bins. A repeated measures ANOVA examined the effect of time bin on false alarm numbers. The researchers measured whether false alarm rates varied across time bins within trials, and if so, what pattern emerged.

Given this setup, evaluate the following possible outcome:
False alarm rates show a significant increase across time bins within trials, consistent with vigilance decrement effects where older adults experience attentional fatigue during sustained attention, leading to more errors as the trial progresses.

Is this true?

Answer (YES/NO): NO